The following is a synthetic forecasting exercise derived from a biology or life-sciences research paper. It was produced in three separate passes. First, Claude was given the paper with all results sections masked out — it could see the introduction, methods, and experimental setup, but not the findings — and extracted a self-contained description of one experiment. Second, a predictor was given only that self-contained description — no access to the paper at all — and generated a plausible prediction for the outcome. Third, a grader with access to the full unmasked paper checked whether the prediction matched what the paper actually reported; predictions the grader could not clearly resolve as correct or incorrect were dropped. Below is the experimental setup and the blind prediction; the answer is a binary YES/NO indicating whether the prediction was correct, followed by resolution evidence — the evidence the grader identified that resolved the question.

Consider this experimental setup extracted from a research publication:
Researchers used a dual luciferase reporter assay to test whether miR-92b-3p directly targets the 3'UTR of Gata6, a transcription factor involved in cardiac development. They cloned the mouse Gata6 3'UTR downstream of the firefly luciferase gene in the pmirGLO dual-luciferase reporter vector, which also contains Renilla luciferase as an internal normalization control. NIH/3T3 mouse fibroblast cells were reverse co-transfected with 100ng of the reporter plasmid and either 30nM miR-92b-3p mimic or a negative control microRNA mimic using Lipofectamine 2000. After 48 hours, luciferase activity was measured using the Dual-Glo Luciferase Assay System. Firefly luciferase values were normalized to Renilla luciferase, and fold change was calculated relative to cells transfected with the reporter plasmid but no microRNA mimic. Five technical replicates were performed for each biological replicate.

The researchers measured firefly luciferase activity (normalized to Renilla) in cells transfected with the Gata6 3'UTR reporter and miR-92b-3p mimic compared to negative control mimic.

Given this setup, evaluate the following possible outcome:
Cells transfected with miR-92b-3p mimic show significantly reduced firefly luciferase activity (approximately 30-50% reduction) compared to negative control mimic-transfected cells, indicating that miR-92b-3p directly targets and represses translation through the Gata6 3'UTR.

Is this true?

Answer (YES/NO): YES